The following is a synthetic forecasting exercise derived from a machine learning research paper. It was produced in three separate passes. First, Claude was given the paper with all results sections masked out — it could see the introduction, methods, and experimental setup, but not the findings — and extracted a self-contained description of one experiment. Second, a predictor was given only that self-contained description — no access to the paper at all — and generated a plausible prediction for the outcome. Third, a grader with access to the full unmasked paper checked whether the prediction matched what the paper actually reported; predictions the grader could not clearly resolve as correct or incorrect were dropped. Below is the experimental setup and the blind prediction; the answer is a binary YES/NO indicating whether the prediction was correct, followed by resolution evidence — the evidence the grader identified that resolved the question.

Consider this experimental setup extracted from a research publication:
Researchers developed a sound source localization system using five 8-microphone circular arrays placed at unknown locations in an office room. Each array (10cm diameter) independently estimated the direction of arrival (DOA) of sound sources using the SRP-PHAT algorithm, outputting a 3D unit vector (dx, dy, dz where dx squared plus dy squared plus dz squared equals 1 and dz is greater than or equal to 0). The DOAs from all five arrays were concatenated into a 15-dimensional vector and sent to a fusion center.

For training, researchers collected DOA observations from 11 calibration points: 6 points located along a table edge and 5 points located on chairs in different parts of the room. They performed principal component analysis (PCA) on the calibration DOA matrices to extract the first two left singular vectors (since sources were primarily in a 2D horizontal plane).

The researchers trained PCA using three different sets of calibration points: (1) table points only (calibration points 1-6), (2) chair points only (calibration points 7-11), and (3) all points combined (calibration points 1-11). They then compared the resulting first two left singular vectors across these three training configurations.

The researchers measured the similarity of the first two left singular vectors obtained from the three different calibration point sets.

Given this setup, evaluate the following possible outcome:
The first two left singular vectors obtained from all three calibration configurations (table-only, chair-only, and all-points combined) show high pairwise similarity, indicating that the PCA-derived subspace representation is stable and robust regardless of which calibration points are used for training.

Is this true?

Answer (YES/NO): YES